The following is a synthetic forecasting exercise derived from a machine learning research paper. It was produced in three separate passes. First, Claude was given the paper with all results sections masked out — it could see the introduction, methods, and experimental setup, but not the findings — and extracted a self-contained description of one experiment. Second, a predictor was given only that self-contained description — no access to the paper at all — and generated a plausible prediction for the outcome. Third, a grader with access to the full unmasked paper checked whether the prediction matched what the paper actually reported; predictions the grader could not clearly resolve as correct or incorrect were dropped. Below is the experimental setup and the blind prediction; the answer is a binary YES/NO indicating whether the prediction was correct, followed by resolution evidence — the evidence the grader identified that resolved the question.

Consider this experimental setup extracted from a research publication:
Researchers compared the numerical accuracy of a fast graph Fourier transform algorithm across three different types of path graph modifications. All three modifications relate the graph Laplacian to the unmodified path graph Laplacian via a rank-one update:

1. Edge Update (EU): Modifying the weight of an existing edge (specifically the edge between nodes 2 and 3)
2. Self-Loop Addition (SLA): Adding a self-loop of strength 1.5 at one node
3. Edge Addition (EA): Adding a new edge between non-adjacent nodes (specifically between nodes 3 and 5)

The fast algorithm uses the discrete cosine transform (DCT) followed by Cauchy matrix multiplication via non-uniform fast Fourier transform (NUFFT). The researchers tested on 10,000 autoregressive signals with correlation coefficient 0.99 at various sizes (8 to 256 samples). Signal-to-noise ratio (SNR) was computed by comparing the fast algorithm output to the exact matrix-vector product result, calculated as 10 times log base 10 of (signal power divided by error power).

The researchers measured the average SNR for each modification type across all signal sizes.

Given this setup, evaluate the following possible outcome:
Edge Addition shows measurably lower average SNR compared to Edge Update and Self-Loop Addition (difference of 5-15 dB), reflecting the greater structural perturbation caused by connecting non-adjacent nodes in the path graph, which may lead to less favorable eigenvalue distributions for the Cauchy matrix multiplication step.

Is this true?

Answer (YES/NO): YES